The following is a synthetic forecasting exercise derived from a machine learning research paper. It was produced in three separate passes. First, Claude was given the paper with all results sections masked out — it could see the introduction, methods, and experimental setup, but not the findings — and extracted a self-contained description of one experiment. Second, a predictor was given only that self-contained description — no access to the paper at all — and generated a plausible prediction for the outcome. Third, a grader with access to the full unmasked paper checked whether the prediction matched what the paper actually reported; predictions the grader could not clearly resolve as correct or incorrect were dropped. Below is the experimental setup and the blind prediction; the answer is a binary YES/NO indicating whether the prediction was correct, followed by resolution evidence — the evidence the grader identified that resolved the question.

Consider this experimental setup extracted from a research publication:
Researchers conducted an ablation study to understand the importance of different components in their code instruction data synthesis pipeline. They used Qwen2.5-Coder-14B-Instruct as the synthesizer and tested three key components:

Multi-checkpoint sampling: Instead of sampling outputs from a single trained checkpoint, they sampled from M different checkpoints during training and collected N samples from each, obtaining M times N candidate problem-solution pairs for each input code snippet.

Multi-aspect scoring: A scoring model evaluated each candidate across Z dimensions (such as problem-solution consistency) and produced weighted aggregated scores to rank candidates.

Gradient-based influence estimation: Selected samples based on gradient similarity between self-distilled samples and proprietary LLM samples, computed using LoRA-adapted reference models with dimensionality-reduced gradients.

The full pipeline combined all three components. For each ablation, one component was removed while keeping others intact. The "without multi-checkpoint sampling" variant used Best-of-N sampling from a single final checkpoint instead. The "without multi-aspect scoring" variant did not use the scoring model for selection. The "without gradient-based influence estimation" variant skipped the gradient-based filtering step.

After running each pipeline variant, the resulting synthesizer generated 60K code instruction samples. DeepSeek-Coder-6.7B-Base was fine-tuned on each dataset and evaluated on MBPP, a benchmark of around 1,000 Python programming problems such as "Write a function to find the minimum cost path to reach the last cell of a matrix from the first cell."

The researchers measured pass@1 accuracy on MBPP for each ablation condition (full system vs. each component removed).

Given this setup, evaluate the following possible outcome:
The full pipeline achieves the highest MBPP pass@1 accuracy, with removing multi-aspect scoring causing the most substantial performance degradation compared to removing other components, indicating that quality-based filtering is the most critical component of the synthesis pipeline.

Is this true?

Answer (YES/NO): NO